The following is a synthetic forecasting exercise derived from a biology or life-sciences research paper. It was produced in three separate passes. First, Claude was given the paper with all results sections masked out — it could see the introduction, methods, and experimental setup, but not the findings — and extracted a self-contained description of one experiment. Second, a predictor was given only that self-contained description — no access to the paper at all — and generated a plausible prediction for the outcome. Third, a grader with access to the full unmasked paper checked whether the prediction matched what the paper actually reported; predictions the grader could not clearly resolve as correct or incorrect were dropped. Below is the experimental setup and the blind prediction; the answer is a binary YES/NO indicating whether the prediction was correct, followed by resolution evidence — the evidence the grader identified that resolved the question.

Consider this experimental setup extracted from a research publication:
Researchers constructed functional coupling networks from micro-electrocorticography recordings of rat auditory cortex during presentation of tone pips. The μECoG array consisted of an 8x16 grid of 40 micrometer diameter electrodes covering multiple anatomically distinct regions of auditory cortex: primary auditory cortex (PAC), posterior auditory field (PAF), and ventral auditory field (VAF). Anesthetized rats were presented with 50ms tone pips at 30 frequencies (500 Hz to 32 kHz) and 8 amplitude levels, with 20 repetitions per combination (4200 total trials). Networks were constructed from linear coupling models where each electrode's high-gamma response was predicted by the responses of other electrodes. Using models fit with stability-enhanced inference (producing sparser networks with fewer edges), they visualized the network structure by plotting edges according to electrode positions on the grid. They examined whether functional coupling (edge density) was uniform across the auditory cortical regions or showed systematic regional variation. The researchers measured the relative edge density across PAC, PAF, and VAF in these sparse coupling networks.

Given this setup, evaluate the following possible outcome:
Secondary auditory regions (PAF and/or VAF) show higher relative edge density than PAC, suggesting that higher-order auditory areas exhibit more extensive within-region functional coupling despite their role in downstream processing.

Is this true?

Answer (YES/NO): NO